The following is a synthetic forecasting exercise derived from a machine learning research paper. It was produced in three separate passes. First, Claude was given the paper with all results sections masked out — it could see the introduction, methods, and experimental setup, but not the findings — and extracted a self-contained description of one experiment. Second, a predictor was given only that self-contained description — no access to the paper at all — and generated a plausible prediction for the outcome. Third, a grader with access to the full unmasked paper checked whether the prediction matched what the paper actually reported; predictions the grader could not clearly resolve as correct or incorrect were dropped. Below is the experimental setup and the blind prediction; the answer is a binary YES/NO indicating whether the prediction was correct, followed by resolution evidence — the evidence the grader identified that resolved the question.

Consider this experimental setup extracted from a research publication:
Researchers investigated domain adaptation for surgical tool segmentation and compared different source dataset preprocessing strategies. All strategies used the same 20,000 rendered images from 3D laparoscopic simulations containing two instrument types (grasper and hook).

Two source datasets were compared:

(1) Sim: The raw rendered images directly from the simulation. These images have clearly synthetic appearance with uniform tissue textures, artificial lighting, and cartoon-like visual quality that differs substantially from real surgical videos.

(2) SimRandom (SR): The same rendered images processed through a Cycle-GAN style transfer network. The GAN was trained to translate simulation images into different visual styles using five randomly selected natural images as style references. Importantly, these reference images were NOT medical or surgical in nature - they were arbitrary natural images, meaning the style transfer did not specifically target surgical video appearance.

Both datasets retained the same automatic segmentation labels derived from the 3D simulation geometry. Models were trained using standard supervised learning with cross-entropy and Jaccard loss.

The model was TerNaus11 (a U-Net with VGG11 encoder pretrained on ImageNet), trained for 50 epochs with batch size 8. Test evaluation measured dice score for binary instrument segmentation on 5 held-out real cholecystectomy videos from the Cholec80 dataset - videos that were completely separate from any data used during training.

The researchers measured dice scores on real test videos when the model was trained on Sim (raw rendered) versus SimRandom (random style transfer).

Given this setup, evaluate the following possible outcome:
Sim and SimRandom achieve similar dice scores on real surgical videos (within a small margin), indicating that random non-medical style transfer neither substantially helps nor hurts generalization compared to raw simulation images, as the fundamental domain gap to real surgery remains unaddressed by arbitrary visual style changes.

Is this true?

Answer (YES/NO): NO